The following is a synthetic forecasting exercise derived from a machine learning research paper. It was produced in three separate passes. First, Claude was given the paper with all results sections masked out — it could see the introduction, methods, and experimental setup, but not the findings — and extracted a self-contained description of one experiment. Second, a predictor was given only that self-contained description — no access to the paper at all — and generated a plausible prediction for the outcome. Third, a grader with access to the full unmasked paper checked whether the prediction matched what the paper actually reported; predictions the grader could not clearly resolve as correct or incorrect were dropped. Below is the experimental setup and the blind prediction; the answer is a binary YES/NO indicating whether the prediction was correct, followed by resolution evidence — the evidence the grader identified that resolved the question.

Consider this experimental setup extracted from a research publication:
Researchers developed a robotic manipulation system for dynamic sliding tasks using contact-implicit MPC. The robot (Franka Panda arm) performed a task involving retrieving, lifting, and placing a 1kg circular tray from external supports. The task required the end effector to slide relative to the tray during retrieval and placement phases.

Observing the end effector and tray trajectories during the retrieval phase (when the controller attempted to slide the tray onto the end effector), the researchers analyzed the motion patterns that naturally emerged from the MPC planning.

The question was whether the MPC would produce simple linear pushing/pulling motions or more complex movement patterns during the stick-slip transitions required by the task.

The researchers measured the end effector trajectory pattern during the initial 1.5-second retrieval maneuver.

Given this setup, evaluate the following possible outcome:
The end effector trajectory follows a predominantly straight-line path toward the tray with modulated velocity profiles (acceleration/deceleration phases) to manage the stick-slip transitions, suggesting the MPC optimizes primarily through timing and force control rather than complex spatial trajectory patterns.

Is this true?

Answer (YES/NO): NO